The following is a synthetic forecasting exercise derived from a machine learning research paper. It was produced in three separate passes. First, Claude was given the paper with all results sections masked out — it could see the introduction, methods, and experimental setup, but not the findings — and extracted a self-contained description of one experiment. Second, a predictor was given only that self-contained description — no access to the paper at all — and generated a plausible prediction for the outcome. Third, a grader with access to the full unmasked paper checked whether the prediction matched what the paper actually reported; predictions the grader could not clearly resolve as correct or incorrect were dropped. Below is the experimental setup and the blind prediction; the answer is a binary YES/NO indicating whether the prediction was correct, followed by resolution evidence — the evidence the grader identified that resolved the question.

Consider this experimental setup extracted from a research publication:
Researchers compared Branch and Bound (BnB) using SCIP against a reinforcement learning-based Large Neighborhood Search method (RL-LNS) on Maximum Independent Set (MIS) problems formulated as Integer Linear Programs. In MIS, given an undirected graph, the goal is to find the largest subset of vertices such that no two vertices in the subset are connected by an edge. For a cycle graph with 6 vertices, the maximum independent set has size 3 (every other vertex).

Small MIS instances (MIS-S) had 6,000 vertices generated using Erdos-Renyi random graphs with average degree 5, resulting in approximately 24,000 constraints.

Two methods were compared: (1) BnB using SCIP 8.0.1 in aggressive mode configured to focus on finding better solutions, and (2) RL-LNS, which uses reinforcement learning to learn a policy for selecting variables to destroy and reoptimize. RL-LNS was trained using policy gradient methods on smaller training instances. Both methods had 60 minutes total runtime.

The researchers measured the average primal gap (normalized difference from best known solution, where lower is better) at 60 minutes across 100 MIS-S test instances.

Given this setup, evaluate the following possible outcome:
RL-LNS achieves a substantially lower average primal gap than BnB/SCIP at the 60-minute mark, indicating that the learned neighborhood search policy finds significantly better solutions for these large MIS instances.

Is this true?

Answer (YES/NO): YES